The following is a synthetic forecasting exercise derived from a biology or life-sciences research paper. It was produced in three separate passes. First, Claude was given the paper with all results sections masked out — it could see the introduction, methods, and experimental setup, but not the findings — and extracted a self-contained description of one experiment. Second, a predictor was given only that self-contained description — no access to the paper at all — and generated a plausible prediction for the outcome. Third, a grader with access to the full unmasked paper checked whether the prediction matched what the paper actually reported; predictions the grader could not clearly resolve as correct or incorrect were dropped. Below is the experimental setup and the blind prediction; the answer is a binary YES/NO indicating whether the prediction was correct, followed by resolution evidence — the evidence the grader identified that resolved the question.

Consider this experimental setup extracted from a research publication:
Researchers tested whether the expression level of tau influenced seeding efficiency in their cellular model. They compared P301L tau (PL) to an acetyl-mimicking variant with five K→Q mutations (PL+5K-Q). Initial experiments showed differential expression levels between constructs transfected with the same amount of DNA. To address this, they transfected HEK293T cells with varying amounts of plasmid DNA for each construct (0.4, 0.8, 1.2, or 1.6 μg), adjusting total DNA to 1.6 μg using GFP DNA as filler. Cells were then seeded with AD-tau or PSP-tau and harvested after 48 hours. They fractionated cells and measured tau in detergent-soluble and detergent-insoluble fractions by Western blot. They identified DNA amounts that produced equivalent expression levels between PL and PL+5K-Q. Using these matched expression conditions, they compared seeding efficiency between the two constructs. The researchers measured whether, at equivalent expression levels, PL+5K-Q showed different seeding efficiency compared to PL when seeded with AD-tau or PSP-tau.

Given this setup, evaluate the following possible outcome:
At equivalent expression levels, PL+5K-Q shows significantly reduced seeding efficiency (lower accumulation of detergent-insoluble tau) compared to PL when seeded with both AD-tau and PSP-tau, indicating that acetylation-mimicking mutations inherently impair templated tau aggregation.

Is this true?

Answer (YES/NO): NO